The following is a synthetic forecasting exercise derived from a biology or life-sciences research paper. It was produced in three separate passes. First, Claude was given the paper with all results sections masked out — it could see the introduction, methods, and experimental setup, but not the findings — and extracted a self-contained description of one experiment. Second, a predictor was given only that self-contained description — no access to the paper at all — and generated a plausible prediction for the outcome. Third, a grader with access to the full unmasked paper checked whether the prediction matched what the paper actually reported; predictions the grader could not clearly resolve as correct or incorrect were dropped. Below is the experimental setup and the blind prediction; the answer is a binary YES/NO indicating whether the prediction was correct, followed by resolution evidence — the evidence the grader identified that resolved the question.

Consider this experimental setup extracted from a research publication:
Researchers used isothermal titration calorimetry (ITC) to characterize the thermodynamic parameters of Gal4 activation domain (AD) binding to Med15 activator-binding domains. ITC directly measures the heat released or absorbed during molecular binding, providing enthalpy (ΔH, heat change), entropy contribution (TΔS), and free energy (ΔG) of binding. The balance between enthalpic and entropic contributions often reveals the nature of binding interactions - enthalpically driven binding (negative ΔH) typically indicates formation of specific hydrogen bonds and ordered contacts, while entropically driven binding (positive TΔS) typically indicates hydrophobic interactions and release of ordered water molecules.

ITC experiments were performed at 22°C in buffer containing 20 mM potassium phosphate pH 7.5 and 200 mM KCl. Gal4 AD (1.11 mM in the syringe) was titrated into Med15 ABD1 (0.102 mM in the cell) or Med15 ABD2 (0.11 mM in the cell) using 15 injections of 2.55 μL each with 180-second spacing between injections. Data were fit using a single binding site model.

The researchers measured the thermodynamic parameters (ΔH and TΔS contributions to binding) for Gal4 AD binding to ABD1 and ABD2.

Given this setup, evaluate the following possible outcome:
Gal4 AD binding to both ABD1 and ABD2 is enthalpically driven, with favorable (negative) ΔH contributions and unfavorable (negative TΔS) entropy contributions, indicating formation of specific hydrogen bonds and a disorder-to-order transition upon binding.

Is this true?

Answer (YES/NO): NO